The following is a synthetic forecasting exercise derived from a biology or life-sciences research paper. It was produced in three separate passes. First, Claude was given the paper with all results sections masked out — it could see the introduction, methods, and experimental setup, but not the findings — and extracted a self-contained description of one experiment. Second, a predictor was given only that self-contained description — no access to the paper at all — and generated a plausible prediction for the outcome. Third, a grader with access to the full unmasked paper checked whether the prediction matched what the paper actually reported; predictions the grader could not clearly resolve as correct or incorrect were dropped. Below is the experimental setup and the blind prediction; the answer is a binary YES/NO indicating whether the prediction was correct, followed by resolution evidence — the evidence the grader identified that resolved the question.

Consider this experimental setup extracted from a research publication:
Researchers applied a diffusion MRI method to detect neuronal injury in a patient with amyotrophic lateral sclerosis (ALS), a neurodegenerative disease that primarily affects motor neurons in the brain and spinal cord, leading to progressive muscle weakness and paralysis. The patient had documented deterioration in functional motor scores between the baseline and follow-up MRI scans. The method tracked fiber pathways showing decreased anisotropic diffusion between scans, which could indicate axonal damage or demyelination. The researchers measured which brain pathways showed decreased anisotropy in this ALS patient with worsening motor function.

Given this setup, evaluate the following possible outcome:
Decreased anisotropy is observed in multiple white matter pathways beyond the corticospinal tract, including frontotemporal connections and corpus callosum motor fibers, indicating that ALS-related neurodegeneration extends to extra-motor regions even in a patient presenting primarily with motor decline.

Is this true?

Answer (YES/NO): NO